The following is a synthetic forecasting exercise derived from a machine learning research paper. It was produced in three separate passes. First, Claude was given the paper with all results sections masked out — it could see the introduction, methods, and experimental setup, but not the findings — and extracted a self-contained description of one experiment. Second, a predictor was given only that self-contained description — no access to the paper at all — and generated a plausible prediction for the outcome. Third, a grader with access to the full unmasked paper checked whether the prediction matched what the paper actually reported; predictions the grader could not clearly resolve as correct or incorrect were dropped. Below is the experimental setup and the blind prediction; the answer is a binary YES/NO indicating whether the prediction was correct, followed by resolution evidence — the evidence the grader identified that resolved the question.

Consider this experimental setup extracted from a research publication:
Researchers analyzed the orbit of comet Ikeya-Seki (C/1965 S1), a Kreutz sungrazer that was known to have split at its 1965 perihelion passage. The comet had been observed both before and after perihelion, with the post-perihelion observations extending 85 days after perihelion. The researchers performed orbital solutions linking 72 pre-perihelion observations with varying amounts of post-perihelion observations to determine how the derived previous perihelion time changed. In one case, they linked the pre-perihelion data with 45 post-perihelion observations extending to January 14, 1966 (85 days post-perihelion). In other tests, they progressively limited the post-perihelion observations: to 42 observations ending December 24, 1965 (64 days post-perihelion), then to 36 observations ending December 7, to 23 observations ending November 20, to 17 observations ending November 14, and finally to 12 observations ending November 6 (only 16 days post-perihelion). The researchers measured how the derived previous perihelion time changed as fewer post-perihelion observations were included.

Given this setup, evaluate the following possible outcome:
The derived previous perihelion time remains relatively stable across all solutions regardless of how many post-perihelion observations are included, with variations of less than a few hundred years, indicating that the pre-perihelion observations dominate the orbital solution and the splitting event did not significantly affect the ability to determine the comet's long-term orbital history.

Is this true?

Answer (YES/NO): NO